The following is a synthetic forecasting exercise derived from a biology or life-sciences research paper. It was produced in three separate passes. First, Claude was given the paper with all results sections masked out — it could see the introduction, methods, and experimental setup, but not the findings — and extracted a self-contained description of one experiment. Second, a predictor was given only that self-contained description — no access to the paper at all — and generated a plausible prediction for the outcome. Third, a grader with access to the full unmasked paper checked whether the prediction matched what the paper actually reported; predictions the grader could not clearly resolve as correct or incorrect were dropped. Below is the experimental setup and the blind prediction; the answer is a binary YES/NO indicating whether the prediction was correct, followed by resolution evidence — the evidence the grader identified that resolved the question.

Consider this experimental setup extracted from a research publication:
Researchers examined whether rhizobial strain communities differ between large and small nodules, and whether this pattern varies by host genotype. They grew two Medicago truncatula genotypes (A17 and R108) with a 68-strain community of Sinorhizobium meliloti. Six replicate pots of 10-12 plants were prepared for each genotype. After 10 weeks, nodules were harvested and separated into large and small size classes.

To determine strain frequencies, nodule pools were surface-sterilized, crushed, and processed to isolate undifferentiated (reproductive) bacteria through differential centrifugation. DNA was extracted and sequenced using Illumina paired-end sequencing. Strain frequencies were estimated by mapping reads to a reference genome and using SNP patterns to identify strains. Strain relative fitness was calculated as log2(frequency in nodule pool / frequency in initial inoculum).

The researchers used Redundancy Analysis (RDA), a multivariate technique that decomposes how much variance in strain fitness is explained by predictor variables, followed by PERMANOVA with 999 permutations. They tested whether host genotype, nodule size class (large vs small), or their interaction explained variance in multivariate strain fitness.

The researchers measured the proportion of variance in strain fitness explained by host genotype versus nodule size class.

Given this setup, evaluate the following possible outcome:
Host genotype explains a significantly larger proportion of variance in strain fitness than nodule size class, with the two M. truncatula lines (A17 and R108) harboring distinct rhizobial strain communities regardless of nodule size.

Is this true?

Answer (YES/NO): NO